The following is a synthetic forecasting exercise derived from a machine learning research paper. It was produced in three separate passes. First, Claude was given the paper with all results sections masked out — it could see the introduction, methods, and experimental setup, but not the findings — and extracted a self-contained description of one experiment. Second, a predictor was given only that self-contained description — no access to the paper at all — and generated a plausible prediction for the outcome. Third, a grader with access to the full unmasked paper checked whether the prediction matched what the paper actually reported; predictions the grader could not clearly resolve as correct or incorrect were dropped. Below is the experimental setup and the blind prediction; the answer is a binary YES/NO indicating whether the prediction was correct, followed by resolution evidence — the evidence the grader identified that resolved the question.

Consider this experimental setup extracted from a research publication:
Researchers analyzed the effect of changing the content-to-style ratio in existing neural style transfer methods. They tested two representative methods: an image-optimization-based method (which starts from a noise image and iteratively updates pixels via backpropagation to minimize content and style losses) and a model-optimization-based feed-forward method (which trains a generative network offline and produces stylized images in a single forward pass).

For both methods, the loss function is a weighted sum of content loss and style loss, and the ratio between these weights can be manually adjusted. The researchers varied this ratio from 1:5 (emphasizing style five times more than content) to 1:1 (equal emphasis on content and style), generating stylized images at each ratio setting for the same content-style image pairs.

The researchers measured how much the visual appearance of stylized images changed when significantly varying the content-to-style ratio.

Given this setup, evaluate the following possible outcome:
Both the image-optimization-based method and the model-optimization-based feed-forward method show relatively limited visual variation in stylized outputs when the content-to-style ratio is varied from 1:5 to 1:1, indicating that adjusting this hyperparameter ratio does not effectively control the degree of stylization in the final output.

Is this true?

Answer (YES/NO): YES